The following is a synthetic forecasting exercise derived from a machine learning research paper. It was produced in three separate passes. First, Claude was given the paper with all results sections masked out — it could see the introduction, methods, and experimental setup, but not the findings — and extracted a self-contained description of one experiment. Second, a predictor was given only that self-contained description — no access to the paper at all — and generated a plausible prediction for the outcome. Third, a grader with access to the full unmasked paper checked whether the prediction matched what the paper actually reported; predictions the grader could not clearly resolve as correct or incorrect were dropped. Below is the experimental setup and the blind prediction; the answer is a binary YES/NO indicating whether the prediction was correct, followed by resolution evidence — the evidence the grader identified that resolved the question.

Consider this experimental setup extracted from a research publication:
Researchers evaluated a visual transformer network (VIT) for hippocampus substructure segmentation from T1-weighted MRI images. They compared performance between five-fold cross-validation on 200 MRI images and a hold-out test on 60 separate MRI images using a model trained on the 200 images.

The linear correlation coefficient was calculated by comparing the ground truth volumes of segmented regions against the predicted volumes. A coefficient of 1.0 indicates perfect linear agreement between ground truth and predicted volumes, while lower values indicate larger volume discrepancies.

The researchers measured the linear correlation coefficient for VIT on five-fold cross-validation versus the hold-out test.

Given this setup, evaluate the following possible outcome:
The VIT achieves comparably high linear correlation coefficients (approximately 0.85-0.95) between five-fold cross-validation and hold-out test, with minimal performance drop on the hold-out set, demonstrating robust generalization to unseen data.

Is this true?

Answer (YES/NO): NO